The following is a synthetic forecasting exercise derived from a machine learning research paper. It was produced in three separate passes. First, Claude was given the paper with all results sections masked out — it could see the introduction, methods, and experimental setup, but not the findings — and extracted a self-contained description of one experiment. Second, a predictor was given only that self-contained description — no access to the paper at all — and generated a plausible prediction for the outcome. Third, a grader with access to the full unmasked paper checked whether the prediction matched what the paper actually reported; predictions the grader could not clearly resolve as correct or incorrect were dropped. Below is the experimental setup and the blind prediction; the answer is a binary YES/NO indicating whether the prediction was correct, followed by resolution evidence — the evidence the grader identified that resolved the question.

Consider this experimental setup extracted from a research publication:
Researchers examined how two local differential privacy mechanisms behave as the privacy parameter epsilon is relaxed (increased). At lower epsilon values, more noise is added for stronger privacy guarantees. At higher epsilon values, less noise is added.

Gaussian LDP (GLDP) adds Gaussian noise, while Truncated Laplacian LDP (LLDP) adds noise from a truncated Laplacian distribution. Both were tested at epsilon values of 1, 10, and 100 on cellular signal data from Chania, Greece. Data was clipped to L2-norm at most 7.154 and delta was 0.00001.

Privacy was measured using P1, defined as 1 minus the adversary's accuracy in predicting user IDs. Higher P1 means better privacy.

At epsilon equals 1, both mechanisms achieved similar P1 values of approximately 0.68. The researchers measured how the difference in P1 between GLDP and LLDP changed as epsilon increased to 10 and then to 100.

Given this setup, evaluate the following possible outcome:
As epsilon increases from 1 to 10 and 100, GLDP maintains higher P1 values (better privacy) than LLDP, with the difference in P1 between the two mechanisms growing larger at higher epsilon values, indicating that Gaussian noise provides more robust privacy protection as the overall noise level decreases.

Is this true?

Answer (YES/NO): YES